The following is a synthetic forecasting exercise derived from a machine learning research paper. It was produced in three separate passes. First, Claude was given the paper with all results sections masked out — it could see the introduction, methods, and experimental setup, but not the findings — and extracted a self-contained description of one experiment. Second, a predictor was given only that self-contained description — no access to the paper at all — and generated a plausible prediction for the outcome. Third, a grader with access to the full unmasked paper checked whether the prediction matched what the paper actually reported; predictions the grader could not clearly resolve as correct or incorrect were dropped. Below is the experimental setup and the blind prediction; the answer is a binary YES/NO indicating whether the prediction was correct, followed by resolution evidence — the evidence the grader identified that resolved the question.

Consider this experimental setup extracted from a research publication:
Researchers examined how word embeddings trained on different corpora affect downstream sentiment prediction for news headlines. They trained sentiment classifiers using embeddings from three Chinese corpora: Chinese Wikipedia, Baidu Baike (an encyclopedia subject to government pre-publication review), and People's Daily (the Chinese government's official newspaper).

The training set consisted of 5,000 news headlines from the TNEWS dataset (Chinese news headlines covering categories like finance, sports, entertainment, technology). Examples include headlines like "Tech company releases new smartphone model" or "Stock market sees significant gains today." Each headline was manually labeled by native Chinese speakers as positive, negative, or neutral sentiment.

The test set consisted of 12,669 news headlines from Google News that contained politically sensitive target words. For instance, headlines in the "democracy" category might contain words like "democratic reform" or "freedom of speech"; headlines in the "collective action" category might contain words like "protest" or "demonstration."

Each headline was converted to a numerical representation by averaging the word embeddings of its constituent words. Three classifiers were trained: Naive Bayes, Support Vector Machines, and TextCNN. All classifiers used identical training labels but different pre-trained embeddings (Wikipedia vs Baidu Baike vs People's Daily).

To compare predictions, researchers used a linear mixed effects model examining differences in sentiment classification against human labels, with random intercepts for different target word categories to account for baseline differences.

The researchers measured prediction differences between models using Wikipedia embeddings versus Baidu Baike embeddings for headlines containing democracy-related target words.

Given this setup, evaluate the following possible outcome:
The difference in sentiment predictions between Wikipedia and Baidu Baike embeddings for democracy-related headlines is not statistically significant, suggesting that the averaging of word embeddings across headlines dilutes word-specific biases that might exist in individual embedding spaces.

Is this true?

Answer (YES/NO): NO